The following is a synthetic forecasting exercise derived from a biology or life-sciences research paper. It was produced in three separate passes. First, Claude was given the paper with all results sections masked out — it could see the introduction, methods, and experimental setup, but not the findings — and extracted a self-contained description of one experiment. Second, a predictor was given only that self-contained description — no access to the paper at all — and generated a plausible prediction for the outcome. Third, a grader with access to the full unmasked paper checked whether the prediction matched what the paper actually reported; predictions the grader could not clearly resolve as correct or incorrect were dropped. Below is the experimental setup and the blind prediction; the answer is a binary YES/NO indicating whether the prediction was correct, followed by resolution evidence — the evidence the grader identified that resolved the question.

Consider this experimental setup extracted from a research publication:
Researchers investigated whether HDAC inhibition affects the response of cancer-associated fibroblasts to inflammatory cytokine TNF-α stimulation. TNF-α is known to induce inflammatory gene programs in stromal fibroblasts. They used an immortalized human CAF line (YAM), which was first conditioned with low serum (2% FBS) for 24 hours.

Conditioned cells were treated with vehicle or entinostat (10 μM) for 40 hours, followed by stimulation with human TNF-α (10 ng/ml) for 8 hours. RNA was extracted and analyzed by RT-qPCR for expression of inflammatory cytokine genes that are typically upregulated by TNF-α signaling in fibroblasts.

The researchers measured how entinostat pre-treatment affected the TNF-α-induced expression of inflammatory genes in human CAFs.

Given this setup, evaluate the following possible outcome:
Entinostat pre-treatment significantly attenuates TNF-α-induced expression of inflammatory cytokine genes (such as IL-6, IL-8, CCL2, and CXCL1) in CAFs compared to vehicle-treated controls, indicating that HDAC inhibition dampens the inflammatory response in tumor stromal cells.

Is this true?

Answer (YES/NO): YES